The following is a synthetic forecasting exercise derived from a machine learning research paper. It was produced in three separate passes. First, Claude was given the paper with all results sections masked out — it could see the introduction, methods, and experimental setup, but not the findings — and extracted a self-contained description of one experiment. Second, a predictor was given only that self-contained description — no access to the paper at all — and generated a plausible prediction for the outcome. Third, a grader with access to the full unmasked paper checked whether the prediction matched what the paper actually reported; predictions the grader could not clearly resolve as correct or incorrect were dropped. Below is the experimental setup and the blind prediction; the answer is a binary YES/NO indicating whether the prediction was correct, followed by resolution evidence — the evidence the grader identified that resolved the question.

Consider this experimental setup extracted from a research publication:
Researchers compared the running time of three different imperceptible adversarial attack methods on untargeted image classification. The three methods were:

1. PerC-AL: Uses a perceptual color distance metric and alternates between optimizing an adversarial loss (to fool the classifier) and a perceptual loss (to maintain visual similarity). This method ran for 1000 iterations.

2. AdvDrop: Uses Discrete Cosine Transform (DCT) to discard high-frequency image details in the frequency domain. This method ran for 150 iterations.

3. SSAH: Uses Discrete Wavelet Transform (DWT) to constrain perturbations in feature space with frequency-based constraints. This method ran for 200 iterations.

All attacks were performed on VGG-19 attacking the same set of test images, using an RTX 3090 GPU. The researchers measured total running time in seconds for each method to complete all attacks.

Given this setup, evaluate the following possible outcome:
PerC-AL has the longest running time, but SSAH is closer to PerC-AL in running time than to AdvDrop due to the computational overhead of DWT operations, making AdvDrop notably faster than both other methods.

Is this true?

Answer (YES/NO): NO